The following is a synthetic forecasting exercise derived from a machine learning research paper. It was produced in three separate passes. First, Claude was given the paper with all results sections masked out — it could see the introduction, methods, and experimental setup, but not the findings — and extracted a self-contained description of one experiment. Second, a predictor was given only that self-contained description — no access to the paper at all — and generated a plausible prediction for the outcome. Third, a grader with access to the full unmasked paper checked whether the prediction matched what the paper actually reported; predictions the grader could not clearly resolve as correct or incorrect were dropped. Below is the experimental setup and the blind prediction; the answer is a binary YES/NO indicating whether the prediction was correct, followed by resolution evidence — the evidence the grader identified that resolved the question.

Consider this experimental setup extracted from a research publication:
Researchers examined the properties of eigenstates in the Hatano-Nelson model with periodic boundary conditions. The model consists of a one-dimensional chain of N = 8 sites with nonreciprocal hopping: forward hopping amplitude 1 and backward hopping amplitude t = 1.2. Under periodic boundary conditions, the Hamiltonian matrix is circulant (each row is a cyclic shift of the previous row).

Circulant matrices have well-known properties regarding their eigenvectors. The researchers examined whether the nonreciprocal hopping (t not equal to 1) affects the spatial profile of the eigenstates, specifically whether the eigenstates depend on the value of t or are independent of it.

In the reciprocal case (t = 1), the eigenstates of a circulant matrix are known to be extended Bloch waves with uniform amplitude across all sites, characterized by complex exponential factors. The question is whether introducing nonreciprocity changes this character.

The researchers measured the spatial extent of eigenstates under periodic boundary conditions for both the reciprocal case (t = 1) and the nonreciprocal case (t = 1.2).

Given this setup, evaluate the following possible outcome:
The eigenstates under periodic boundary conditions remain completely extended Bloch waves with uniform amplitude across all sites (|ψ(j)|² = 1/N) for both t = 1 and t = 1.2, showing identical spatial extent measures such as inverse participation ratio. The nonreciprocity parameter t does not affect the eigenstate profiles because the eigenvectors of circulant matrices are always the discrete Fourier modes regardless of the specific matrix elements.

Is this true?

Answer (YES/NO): YES